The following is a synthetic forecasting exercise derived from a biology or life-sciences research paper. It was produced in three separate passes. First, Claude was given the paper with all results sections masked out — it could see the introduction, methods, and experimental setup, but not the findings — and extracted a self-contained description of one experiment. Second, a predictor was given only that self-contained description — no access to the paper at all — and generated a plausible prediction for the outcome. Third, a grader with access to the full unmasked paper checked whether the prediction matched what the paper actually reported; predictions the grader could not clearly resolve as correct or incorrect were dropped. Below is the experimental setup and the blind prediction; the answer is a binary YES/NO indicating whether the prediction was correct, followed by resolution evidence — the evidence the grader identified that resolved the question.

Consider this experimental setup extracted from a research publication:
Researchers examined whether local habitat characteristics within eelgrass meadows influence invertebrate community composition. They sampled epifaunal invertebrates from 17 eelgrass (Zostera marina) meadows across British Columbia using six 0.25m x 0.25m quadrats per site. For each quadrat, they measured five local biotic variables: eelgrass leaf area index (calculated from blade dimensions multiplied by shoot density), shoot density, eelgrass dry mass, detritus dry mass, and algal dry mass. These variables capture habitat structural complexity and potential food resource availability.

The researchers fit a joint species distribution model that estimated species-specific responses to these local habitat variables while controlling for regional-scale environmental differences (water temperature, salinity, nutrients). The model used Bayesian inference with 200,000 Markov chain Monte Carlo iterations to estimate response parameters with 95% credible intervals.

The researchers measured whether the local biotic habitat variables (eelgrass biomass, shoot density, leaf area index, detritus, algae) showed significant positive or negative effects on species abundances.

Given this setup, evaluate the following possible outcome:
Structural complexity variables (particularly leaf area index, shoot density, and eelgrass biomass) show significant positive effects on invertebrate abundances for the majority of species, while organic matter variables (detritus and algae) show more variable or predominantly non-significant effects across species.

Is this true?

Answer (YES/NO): NO